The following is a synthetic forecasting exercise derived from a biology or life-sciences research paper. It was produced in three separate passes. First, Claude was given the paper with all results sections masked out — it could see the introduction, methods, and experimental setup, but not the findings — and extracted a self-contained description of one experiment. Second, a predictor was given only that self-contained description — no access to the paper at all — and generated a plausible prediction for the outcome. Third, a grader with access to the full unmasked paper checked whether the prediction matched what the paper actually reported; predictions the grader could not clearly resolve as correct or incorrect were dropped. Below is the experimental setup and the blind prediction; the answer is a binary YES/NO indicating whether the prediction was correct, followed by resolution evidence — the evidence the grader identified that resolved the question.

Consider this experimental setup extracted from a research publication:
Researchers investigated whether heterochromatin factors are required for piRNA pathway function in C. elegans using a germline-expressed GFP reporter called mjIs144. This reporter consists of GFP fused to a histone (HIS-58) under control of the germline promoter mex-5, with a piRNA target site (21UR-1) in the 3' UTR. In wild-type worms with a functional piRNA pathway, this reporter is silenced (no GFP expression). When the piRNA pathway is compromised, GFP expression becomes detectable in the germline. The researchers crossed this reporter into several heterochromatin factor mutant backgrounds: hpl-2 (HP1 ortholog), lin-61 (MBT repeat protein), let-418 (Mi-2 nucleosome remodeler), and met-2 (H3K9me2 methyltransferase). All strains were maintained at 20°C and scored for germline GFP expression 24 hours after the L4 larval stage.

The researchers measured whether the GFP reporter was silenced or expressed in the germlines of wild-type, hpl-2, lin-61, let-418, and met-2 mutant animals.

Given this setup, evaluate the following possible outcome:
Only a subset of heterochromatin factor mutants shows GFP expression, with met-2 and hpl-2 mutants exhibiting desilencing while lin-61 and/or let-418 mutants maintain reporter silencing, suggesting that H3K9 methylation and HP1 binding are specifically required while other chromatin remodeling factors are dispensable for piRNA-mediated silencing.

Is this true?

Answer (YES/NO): NO